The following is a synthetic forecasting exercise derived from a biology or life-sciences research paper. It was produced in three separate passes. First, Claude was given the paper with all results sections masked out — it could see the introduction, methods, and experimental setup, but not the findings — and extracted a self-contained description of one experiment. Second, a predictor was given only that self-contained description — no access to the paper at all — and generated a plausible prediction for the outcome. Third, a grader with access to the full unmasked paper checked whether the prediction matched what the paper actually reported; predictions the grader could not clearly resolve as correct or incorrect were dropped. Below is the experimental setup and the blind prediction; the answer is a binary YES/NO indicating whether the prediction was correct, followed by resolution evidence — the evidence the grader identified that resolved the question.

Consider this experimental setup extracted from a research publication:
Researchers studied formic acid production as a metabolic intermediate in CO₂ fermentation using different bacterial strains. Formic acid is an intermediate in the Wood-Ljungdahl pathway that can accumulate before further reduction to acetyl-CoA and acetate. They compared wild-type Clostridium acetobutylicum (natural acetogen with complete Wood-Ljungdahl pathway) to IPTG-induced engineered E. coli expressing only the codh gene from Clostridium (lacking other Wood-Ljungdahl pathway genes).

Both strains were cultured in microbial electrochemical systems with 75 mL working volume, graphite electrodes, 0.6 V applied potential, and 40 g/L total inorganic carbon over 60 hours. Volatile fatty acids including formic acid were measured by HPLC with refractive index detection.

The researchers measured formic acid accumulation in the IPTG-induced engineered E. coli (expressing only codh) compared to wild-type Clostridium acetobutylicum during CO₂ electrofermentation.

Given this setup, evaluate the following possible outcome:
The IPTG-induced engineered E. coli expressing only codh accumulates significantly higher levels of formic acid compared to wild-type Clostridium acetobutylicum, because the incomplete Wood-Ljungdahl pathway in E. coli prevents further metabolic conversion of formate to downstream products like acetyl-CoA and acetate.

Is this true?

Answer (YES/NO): YES